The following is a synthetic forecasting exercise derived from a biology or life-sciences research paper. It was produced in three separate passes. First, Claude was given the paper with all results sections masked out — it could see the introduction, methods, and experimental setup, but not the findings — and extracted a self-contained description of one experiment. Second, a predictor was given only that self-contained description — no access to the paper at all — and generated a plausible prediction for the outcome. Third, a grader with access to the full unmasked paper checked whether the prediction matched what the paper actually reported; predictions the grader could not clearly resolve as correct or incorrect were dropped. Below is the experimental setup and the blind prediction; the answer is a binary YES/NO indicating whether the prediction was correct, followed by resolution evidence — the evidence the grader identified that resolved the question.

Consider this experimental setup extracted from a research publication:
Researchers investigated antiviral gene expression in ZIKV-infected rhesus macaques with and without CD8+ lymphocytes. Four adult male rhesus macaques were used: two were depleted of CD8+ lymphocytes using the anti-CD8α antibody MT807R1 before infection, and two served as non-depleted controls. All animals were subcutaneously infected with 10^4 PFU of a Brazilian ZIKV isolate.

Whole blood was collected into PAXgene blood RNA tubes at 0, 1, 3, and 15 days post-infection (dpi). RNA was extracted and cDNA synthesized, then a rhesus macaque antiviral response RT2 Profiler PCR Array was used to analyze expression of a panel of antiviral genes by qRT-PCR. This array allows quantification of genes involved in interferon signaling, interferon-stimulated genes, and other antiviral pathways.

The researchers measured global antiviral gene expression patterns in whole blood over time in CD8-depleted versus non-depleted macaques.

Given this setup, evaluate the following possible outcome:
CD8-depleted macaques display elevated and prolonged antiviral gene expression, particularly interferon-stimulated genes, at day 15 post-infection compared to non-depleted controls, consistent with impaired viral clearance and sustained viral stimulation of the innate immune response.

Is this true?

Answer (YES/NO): NO